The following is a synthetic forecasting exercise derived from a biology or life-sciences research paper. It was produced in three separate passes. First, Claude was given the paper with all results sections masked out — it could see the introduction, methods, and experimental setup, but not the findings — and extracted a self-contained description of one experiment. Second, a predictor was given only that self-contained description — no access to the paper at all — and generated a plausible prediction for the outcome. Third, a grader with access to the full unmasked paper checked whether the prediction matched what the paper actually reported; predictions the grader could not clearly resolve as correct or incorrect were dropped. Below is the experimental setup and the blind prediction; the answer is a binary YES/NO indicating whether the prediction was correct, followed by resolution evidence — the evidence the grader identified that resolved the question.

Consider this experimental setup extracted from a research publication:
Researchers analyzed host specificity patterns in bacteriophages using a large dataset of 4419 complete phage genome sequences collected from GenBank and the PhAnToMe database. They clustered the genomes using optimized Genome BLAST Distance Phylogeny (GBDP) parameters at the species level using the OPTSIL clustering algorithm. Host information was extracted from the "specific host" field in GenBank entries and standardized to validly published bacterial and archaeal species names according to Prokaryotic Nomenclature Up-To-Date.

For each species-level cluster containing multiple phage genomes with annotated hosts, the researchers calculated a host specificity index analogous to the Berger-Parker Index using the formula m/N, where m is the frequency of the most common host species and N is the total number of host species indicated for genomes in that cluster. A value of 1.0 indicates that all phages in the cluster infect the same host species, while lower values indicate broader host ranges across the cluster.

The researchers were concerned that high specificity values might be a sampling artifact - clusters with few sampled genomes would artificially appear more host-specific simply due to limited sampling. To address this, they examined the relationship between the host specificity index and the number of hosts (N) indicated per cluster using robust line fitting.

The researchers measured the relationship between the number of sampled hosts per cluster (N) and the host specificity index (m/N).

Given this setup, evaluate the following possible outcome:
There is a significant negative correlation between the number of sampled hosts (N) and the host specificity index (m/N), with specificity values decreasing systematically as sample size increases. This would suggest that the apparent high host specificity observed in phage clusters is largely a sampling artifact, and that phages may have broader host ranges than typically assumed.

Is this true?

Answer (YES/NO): NO